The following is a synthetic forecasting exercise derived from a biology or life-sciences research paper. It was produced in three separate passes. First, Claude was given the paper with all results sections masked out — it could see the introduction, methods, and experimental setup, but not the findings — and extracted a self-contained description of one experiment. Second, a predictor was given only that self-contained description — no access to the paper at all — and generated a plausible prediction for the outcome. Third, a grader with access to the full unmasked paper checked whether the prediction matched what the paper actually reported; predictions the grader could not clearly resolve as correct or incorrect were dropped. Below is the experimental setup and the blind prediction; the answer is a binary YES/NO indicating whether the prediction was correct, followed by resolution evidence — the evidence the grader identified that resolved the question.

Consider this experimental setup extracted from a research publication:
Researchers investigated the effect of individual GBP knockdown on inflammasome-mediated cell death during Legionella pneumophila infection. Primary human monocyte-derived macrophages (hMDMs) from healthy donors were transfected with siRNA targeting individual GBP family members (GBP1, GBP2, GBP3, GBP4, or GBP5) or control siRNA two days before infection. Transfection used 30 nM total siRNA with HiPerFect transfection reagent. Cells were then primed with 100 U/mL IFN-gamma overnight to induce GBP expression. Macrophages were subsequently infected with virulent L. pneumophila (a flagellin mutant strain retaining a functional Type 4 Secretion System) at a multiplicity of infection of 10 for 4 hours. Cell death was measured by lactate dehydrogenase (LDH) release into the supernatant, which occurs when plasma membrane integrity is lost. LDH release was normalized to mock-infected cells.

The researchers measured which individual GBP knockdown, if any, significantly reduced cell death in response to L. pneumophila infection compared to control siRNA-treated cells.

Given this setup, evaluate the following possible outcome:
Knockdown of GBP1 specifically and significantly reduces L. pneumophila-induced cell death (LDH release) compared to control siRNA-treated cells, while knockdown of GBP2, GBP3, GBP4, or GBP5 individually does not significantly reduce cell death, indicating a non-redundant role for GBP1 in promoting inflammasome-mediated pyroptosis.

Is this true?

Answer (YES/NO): YES